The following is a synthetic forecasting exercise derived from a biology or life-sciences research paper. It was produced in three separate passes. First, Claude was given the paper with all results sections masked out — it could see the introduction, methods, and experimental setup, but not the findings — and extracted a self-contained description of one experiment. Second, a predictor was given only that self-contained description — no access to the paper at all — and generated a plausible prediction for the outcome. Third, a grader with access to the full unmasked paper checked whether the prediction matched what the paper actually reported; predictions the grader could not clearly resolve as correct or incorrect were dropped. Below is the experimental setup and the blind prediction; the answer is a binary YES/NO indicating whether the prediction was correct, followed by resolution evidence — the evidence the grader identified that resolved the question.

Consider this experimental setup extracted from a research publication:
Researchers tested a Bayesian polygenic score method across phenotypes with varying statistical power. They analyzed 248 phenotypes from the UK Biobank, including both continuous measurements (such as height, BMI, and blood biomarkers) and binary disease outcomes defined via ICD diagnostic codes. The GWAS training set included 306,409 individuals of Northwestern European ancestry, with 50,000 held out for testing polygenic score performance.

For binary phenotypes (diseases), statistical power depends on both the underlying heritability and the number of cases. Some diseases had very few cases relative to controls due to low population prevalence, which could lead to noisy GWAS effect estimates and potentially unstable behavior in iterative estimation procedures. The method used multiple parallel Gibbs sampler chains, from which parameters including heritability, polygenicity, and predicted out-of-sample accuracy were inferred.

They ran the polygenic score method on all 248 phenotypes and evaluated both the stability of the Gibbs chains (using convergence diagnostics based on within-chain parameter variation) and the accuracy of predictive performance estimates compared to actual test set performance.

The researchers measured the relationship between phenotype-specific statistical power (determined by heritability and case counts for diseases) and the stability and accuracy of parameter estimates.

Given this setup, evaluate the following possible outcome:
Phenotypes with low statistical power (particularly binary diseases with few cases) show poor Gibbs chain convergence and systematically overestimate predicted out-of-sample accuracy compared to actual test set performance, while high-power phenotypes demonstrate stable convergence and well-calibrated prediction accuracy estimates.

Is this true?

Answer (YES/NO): NO